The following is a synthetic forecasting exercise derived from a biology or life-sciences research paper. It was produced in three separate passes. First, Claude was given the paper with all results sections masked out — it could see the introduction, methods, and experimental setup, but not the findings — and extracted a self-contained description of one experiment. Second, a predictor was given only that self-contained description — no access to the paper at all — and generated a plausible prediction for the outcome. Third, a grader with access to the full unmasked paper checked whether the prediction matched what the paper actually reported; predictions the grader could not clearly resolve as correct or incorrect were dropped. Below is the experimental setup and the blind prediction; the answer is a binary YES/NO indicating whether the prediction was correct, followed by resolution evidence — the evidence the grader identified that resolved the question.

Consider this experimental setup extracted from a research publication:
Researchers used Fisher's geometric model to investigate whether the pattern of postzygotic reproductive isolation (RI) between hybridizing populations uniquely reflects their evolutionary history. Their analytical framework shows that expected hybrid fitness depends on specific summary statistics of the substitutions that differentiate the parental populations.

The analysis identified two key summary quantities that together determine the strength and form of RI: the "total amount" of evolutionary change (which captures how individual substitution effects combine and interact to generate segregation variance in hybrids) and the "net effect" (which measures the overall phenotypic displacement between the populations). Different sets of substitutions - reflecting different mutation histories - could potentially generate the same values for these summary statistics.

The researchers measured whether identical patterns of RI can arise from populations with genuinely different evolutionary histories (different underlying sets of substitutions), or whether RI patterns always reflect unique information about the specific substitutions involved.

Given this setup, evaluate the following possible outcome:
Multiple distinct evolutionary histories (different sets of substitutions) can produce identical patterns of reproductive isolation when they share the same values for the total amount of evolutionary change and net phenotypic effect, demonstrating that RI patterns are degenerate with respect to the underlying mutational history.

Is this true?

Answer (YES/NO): YES